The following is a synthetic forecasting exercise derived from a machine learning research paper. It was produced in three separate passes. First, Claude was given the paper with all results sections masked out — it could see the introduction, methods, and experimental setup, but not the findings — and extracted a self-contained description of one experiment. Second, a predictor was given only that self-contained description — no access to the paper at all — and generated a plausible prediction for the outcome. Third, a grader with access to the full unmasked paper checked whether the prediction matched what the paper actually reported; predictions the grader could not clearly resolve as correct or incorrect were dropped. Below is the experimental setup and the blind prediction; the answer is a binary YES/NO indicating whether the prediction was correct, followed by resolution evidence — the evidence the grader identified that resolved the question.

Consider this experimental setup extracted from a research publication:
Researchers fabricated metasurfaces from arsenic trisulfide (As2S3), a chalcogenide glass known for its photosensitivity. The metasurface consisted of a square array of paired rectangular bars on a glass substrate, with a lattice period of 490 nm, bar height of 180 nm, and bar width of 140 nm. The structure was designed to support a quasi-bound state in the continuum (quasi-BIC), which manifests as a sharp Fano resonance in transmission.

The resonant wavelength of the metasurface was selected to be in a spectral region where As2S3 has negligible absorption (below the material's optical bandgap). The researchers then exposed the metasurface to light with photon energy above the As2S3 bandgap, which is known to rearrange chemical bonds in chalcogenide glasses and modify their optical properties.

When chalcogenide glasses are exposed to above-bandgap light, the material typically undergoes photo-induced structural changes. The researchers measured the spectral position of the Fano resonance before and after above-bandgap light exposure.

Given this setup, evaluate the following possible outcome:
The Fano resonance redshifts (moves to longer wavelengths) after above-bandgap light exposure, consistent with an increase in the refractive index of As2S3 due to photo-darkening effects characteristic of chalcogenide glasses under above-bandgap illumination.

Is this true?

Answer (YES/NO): YES